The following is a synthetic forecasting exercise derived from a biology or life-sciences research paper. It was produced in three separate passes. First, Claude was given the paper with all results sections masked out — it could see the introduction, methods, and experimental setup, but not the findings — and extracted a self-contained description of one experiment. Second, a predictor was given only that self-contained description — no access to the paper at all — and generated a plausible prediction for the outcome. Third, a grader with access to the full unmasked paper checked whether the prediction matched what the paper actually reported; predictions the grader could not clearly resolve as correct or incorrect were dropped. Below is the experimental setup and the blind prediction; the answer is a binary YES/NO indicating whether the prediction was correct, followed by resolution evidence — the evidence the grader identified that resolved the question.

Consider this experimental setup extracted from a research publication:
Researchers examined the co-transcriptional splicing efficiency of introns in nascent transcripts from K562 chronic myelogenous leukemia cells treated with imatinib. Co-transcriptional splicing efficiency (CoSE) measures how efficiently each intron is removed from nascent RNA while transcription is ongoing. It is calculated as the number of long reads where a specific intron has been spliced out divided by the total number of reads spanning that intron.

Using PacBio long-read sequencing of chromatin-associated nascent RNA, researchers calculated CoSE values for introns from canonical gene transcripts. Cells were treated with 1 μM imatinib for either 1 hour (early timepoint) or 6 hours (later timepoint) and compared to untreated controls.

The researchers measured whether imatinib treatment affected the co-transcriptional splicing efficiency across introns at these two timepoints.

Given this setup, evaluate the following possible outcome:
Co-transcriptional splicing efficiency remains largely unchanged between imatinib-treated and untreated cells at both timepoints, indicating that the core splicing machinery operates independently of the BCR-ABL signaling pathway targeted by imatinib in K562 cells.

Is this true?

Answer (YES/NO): YES